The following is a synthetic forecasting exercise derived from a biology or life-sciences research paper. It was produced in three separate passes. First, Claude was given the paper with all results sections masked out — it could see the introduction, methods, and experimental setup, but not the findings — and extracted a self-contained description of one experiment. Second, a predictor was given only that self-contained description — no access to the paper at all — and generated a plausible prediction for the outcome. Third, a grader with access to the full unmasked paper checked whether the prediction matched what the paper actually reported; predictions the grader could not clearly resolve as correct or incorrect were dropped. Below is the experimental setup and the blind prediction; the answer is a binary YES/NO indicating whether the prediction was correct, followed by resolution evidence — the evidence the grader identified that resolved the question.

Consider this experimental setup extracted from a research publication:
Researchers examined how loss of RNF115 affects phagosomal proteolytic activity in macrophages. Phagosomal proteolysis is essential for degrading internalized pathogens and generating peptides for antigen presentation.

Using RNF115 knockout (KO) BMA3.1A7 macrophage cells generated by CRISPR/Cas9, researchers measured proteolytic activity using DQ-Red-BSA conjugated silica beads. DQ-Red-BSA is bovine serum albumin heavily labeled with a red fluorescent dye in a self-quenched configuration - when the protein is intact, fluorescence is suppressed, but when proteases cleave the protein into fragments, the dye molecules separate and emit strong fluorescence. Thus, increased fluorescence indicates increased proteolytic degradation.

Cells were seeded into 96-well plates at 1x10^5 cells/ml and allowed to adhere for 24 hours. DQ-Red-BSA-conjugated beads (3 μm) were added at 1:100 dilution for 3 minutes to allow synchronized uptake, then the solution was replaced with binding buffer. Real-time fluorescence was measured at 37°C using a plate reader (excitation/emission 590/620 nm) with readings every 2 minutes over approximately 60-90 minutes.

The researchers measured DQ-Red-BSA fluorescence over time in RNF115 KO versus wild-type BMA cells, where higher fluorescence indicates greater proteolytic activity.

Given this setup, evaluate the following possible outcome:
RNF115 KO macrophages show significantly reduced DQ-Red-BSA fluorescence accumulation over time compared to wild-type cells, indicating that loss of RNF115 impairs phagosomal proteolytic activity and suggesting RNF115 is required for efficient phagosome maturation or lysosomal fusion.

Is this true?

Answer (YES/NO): NO